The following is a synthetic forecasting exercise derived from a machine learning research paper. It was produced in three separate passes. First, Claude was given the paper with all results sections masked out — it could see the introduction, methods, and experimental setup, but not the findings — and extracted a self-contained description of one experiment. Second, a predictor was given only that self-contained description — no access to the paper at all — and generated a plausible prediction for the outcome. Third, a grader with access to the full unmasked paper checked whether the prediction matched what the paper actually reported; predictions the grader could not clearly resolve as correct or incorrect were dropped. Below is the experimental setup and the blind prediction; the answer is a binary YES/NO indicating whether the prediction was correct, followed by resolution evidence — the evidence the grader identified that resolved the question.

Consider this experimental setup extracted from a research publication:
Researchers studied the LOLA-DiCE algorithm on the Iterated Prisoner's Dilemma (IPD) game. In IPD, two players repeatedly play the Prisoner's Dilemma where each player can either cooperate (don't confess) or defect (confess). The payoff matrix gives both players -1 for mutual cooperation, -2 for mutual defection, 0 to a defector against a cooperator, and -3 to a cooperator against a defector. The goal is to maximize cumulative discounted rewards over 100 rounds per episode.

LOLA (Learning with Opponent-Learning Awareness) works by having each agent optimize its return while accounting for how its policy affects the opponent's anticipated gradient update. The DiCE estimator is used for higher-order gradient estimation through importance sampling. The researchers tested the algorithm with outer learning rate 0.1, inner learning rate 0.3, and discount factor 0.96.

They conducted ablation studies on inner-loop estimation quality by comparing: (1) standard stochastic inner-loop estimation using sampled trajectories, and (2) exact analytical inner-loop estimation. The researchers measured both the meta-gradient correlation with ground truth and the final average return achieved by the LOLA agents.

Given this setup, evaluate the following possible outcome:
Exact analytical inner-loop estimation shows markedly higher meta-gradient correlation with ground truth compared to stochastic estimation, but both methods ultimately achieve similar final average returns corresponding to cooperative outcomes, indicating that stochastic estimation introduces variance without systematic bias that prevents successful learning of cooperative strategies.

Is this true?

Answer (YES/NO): NO